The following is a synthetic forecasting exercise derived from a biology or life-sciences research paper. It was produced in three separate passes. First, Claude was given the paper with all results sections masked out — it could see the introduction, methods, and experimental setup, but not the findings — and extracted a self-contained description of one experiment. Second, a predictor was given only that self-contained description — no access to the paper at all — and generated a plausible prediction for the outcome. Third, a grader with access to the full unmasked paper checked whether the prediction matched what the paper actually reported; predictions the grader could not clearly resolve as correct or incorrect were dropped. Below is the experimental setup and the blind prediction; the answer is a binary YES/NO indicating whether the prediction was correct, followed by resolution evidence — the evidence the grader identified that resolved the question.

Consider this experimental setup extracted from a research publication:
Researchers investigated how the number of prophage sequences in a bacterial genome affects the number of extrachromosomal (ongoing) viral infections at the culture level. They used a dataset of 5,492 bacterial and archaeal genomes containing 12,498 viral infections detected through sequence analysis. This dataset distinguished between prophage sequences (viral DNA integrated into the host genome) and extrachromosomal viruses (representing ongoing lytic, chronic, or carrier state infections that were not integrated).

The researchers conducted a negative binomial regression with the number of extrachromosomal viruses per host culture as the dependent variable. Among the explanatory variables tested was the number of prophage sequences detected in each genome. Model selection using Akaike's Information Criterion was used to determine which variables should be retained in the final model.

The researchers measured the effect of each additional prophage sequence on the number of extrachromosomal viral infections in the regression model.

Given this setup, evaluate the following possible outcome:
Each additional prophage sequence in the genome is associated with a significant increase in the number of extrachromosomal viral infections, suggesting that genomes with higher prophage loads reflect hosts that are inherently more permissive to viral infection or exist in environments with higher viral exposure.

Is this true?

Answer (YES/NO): NO